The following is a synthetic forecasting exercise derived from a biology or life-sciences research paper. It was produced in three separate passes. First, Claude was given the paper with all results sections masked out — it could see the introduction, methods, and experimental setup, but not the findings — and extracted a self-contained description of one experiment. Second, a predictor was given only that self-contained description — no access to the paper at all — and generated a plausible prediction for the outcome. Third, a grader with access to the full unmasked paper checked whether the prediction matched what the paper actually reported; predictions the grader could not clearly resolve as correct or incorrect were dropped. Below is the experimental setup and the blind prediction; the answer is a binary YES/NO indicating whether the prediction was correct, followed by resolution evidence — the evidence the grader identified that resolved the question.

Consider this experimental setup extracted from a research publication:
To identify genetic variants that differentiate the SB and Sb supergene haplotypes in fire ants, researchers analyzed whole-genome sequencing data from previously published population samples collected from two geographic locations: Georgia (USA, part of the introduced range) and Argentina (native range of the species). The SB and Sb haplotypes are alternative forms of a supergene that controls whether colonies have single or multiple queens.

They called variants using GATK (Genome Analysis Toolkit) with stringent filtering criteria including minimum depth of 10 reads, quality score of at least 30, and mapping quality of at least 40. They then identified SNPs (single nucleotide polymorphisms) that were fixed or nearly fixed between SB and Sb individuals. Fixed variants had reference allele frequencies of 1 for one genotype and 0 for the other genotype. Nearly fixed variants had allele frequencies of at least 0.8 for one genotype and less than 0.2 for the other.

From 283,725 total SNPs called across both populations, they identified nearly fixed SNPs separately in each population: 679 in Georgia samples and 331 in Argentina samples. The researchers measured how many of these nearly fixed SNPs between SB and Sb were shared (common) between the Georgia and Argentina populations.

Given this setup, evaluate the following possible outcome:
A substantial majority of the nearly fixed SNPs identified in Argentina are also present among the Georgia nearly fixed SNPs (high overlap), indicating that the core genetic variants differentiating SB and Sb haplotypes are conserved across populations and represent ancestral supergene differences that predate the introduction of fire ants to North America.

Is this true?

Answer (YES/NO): NO